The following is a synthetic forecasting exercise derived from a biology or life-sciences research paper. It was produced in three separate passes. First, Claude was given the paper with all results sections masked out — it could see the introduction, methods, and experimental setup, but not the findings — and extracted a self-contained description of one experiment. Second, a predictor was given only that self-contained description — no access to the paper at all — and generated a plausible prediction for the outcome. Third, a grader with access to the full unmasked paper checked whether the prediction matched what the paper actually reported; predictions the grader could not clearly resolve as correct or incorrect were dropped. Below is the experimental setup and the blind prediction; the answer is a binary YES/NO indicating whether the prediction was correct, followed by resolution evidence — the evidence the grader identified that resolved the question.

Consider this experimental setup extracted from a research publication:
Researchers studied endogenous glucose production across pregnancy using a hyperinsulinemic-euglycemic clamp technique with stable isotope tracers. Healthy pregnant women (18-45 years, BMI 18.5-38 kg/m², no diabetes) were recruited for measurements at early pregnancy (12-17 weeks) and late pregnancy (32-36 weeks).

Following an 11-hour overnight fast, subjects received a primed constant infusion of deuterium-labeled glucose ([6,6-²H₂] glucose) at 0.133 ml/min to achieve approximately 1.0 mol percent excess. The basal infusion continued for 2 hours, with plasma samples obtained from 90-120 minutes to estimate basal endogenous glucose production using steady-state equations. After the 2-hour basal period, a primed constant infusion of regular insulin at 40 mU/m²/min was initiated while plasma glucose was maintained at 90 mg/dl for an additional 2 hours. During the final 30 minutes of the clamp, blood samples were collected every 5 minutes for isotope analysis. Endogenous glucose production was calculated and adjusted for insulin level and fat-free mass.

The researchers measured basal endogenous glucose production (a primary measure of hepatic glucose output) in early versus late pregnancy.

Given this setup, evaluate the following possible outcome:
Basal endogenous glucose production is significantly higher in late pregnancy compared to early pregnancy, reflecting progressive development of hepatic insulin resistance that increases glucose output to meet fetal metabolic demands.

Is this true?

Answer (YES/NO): YES